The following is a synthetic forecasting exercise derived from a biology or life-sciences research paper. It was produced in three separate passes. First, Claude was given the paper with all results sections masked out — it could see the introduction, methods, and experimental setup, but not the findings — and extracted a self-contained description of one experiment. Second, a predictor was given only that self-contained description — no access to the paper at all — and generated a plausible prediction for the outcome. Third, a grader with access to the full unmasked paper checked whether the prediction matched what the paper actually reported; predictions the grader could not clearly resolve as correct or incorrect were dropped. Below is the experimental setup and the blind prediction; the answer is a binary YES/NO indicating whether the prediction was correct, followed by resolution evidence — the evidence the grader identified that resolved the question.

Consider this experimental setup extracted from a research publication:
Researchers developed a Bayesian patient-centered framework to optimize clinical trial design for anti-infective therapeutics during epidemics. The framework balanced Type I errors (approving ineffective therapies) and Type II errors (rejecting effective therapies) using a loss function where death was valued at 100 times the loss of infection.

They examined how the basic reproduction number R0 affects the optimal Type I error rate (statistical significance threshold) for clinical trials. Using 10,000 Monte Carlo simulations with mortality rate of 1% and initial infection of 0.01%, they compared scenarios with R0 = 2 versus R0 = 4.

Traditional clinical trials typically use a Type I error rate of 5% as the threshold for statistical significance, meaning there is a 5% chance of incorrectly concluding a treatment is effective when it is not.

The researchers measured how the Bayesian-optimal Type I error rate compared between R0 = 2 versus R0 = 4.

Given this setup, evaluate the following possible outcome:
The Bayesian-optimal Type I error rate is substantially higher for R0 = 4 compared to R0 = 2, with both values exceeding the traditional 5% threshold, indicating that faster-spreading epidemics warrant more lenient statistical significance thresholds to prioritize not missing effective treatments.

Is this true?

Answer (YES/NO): YES